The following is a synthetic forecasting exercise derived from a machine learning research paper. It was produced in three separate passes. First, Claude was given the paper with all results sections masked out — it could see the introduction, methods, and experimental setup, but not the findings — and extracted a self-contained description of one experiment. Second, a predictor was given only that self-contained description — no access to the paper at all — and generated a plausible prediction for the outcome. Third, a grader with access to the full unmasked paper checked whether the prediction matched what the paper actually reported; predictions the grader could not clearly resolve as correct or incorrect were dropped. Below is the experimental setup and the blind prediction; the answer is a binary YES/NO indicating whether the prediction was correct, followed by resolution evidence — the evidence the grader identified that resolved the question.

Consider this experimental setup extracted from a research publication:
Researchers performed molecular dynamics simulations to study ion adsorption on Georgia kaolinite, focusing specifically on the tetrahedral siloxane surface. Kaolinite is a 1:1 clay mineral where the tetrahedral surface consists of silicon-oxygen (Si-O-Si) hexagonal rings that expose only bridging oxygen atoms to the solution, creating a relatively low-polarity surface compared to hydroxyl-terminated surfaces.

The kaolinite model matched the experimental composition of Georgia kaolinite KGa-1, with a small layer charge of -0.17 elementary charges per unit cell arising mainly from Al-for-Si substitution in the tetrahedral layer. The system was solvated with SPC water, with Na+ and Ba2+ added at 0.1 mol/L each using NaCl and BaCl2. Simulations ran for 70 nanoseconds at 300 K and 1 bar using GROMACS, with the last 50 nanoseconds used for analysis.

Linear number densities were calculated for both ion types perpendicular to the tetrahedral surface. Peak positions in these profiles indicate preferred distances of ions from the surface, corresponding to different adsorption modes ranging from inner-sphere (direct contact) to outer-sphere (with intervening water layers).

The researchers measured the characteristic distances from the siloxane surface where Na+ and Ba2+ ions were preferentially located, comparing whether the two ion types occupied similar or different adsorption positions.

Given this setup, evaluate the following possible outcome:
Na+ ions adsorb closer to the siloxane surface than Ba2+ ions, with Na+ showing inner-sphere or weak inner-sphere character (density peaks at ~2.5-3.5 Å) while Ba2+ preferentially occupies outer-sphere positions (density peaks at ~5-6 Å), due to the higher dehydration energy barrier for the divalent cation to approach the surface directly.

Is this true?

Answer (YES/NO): NO